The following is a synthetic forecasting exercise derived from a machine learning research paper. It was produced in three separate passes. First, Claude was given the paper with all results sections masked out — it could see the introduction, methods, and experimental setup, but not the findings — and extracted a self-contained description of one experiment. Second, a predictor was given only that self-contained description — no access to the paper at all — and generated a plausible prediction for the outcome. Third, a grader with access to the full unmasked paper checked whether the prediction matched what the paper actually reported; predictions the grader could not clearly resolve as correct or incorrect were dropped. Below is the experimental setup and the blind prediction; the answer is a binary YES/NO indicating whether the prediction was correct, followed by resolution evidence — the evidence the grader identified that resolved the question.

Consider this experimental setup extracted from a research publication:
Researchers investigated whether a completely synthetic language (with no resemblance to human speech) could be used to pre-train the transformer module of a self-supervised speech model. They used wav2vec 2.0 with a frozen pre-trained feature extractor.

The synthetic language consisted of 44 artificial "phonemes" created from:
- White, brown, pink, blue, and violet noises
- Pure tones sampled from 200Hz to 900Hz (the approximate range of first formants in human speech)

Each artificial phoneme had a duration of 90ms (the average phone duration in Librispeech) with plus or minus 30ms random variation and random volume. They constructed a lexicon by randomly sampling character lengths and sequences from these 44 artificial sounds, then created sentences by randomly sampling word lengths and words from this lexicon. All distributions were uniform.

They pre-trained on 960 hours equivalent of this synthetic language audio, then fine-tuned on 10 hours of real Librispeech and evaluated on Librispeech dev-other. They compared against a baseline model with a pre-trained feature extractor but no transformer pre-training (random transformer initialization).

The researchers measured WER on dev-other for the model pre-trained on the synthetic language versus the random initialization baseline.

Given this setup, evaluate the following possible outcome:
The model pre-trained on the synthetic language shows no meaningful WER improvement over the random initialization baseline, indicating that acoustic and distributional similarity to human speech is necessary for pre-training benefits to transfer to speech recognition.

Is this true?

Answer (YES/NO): NO